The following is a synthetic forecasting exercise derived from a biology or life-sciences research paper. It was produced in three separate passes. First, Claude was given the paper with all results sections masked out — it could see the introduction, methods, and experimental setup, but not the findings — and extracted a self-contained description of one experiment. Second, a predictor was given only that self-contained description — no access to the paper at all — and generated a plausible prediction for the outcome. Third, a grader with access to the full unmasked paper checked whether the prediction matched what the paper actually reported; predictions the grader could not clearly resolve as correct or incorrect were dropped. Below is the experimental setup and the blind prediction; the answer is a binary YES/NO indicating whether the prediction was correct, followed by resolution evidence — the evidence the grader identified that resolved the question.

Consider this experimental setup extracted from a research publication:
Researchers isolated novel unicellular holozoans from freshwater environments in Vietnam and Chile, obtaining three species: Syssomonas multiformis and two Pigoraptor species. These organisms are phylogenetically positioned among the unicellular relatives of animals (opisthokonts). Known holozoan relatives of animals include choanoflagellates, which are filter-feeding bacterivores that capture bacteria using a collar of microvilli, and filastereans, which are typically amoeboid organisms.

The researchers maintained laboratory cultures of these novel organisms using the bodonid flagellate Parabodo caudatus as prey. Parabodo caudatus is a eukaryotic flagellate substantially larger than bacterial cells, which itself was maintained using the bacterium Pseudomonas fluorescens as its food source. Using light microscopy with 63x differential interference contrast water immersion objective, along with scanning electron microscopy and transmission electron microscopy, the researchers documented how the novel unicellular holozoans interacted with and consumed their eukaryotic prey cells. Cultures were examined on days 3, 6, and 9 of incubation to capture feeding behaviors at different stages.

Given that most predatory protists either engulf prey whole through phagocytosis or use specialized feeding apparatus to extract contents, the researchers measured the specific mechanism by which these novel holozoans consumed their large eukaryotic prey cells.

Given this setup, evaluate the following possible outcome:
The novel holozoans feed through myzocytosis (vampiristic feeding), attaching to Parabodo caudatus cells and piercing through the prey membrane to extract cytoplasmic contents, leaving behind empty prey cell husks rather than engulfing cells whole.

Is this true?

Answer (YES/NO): YES